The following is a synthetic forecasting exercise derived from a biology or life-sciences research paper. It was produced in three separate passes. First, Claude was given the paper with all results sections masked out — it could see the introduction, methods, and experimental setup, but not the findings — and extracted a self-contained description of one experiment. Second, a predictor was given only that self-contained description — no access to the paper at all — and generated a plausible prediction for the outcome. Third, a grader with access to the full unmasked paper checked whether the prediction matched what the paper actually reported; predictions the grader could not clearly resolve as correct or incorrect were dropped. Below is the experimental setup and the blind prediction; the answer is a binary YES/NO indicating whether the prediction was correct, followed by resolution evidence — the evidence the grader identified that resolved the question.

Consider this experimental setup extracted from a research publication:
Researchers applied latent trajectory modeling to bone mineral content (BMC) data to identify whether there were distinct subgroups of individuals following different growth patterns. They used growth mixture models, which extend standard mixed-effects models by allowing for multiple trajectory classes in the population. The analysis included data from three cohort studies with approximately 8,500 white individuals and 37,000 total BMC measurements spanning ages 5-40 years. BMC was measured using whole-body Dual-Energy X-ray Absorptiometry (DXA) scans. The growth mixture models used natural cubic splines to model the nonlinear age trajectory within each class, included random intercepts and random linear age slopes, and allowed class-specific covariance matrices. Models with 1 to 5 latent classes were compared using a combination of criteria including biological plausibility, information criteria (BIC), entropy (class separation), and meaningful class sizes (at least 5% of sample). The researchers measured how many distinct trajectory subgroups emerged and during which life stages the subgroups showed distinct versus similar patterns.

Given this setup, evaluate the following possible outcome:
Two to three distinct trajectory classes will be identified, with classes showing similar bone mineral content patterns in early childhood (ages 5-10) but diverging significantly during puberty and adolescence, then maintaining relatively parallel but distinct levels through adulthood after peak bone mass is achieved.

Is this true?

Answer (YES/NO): NO